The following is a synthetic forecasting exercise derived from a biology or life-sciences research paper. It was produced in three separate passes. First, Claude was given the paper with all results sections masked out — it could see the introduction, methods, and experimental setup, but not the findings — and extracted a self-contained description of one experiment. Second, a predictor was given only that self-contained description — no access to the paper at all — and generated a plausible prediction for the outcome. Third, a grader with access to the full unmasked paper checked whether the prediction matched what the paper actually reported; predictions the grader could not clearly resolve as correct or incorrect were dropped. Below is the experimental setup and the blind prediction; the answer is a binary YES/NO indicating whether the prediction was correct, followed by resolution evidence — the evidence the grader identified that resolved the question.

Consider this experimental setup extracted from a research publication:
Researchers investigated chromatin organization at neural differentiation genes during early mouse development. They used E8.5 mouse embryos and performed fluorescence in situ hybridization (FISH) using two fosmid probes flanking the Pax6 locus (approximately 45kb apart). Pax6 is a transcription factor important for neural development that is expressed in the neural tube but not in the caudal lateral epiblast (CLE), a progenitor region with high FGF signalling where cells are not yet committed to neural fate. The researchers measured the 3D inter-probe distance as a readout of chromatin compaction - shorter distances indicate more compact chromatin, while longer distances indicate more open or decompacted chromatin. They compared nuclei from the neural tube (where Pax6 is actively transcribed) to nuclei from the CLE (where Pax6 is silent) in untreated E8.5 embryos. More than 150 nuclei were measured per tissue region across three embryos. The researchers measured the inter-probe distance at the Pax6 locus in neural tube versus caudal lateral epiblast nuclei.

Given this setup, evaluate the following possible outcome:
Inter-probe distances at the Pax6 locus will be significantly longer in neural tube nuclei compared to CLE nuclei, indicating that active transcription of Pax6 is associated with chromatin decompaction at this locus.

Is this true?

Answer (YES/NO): YES